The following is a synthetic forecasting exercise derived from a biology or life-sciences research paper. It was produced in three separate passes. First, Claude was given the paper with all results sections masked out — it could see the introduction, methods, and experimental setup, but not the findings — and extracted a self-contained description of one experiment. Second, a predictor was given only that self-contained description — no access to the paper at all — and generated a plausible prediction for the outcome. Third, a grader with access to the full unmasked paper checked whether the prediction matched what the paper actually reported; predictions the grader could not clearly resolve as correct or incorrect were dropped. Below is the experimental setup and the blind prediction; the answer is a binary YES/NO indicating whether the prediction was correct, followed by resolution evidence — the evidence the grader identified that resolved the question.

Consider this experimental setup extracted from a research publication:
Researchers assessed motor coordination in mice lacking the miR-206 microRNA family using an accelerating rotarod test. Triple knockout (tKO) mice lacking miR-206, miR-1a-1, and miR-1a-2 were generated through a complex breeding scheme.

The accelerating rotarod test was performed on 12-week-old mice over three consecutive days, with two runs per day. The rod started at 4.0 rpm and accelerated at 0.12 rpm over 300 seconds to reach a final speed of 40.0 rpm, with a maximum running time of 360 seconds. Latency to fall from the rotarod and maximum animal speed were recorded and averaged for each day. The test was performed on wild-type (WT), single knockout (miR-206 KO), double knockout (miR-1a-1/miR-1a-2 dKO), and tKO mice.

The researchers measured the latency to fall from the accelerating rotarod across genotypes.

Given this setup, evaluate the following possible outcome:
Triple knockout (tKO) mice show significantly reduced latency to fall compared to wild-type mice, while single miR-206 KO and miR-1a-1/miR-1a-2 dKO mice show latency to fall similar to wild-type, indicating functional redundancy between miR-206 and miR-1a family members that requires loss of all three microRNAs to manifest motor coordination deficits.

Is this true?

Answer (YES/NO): NO